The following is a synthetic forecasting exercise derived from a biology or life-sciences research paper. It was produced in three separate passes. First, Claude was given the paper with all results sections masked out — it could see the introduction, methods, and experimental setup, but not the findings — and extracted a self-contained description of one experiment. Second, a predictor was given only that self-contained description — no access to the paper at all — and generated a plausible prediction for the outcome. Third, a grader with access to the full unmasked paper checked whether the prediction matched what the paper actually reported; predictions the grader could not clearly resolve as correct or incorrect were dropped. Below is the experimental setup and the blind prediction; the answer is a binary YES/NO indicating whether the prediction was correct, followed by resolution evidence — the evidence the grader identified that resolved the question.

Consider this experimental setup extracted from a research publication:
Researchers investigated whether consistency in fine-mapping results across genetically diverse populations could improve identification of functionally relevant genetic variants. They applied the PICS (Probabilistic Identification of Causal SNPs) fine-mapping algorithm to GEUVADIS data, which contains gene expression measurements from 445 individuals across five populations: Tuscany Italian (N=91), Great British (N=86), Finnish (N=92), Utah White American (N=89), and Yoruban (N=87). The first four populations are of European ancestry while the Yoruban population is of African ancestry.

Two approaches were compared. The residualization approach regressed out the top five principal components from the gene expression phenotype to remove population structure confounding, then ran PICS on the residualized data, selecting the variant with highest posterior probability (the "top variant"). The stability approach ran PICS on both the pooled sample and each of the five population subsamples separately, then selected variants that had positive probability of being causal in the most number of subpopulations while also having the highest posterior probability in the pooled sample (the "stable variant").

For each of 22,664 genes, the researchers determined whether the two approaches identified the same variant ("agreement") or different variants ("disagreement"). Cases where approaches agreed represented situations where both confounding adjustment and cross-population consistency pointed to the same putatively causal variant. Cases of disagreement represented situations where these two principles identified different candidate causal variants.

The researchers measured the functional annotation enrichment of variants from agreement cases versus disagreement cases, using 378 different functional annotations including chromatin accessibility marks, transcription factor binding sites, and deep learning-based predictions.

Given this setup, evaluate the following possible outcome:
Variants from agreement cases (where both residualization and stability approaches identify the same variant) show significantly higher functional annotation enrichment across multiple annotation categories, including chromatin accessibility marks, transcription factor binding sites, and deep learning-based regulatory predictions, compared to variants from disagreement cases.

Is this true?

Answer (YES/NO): YES